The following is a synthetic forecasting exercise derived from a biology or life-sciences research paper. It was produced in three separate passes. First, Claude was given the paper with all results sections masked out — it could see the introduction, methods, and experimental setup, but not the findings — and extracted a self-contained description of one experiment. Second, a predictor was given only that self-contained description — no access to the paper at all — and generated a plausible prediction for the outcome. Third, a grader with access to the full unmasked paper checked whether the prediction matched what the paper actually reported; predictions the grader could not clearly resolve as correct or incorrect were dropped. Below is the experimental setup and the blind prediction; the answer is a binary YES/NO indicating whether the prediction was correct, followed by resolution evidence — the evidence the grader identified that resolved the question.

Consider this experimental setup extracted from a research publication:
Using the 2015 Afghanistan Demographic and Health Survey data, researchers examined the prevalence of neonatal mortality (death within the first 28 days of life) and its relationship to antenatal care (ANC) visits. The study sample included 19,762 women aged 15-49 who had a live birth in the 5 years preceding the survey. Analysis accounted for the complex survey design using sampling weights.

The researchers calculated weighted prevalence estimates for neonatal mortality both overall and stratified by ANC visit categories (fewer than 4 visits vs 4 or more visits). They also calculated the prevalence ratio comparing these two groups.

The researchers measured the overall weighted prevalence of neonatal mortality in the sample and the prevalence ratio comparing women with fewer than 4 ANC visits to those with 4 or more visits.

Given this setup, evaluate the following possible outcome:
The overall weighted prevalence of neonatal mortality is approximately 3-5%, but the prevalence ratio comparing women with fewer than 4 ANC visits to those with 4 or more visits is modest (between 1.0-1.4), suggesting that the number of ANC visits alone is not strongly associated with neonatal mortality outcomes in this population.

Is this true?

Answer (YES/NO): NO